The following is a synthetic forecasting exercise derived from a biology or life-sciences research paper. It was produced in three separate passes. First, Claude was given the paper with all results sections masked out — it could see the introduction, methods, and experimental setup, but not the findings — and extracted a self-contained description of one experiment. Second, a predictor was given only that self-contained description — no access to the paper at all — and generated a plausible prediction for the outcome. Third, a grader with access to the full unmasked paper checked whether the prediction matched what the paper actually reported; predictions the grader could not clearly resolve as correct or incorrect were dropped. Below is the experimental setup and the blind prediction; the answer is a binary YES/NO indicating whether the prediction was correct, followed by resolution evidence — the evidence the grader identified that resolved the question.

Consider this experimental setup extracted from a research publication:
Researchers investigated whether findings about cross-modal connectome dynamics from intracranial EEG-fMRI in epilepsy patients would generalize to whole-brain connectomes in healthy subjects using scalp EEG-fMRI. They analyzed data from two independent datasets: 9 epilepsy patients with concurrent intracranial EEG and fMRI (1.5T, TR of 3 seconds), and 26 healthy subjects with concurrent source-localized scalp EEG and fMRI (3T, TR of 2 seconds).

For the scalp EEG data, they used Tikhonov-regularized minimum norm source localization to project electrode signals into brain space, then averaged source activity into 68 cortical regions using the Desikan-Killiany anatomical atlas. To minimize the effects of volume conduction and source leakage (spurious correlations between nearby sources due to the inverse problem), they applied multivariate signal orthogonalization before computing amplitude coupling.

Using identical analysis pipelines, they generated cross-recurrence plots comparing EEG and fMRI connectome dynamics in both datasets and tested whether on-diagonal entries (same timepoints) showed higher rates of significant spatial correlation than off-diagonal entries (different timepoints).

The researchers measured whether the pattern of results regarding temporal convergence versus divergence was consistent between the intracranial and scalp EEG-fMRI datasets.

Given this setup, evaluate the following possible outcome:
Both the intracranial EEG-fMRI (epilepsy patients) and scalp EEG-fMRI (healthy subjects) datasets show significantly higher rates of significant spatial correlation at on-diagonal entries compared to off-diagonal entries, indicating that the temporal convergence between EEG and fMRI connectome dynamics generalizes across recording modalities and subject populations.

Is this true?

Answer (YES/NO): NO